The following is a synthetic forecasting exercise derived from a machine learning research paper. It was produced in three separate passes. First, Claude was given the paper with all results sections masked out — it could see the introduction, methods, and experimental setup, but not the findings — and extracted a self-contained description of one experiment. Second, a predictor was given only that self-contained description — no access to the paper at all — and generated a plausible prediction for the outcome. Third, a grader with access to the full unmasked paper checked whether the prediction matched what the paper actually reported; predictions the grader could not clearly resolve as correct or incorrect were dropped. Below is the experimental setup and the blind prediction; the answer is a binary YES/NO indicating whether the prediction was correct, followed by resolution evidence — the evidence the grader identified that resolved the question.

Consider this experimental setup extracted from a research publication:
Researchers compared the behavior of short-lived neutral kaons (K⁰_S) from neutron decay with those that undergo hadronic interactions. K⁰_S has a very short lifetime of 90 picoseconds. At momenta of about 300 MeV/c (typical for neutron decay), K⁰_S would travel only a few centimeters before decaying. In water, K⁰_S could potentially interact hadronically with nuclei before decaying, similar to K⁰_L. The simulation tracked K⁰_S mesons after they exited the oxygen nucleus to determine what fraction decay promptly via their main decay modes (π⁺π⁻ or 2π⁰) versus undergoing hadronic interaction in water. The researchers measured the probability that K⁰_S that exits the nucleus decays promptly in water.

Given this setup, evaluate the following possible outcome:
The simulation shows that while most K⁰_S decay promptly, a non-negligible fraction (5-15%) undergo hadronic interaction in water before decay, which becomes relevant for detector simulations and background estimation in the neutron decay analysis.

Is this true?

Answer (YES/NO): NO